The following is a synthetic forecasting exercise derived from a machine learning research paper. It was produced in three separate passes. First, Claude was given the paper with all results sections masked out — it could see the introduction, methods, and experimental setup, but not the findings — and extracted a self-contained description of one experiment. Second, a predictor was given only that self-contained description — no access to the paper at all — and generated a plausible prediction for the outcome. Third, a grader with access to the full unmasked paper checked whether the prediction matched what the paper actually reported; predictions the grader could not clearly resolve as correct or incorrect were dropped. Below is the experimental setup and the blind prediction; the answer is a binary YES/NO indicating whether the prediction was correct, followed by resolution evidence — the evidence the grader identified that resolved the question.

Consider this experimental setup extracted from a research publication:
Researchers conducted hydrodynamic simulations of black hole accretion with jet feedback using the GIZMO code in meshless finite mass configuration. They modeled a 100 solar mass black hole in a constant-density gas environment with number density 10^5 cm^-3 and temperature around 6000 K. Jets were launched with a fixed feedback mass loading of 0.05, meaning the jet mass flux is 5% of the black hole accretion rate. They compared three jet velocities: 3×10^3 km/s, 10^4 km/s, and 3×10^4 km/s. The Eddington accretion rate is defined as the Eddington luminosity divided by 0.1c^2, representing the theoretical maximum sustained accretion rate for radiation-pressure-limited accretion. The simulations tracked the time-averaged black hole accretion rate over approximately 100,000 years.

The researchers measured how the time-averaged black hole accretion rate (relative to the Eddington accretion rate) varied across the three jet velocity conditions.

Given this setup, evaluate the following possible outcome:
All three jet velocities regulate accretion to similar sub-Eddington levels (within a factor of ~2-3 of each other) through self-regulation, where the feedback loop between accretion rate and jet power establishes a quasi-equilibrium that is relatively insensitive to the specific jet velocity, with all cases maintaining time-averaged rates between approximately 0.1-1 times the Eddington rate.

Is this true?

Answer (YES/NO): NO